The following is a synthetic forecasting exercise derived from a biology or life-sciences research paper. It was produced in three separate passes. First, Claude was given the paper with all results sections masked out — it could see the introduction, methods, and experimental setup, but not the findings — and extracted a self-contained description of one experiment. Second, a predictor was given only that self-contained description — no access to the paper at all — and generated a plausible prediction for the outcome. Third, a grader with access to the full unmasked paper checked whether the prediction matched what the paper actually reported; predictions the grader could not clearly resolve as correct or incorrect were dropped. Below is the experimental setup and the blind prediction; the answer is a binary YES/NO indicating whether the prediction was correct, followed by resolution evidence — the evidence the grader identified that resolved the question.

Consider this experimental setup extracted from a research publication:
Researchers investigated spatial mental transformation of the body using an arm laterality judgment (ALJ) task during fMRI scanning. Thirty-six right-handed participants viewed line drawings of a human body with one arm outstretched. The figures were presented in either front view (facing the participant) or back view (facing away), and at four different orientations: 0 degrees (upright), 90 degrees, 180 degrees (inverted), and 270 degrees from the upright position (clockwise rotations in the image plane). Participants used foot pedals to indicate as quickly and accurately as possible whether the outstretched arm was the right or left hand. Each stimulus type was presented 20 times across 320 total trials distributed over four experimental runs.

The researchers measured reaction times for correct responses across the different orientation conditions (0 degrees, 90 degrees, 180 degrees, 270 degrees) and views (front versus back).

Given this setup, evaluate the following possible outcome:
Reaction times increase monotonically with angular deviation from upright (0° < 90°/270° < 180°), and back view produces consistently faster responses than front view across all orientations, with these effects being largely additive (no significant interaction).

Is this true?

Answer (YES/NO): NO